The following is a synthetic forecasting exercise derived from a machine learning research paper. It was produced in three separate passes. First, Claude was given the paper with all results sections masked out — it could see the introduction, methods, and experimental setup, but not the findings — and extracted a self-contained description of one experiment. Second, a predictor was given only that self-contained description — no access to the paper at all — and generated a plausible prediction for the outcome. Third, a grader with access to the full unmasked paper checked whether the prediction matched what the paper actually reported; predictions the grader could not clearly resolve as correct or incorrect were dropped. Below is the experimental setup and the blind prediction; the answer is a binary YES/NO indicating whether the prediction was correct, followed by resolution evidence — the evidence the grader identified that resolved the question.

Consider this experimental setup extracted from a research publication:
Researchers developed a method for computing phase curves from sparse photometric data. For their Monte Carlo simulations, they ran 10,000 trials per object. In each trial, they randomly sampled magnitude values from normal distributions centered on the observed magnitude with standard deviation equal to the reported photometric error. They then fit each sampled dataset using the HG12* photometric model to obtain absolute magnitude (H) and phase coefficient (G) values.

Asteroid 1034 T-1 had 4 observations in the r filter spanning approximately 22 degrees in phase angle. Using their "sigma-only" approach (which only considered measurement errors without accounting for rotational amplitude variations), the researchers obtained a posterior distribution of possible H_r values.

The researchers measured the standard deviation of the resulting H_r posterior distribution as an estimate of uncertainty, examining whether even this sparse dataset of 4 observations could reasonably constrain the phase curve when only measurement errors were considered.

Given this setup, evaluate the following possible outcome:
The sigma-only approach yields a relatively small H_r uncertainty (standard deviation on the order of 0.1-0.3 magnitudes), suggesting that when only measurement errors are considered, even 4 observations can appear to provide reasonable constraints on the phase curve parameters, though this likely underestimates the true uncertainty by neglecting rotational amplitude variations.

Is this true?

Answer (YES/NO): NO